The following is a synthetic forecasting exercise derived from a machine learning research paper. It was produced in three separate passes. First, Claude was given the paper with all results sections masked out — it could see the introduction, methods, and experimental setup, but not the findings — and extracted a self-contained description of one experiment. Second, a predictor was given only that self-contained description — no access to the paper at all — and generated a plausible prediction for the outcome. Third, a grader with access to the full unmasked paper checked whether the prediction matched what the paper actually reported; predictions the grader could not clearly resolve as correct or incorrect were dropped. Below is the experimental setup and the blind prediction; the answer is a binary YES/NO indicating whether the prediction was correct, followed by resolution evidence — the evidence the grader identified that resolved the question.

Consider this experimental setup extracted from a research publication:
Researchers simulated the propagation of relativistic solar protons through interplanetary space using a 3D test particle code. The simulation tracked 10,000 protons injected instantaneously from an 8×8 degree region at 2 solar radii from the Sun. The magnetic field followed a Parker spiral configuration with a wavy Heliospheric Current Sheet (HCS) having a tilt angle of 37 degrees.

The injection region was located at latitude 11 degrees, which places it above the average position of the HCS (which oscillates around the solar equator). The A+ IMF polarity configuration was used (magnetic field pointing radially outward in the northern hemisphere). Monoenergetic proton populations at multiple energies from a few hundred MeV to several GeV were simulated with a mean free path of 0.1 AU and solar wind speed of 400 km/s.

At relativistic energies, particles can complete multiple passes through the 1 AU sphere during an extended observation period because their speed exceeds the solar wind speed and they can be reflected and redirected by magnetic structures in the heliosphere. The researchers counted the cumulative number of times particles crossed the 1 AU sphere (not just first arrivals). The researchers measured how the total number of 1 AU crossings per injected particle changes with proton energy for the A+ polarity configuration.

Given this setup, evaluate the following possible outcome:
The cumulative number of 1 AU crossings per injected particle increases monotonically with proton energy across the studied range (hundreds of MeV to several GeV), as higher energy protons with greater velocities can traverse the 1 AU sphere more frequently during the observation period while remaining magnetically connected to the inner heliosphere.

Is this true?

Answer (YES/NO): NO